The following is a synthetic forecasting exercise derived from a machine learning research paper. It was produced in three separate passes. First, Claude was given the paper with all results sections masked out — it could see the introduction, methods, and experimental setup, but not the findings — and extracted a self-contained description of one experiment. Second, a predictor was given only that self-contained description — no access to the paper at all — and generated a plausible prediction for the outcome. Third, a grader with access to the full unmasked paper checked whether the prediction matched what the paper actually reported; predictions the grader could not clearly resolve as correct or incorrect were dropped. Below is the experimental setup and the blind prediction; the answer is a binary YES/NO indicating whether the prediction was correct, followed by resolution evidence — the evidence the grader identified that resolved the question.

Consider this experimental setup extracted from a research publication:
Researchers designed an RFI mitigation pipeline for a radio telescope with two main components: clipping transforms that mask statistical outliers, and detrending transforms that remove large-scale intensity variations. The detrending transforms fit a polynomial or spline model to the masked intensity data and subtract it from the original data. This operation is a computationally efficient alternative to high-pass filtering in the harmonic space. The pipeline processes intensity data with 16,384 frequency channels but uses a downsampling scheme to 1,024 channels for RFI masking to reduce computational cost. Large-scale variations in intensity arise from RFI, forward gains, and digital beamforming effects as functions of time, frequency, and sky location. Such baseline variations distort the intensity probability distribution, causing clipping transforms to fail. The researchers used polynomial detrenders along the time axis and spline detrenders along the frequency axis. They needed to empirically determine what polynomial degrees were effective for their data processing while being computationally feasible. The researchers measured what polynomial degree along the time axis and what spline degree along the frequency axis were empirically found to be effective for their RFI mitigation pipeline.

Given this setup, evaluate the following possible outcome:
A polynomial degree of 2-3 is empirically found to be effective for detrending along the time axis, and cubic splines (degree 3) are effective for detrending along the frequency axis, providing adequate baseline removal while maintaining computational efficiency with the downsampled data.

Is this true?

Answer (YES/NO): NO